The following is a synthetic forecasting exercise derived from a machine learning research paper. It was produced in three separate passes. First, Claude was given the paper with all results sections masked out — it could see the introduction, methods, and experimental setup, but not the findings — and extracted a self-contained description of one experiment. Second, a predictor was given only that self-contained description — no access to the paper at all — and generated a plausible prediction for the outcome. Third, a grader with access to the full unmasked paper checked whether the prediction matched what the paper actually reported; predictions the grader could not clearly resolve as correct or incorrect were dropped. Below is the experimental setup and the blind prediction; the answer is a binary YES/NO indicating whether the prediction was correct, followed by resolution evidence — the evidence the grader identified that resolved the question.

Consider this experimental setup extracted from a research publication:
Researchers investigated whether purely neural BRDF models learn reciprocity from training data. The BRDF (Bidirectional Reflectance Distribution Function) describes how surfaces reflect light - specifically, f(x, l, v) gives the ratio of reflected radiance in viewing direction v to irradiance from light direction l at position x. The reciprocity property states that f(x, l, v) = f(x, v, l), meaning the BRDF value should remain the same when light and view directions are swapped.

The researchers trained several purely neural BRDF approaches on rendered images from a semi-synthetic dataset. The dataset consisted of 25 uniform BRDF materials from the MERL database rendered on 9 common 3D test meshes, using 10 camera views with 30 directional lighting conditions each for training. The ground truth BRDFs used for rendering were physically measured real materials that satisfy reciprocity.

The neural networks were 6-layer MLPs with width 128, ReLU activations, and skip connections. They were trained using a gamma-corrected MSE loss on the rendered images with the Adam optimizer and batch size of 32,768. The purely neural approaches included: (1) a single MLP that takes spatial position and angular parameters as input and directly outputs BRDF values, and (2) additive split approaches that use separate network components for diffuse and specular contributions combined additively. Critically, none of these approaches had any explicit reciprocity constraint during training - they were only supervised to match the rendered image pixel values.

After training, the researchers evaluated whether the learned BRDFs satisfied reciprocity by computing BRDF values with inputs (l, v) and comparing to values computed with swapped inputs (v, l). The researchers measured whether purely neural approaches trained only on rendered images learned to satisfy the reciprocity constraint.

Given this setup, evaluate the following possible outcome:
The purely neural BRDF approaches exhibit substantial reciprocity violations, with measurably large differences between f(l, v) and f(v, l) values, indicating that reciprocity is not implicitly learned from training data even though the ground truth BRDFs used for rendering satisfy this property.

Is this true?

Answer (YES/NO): YES